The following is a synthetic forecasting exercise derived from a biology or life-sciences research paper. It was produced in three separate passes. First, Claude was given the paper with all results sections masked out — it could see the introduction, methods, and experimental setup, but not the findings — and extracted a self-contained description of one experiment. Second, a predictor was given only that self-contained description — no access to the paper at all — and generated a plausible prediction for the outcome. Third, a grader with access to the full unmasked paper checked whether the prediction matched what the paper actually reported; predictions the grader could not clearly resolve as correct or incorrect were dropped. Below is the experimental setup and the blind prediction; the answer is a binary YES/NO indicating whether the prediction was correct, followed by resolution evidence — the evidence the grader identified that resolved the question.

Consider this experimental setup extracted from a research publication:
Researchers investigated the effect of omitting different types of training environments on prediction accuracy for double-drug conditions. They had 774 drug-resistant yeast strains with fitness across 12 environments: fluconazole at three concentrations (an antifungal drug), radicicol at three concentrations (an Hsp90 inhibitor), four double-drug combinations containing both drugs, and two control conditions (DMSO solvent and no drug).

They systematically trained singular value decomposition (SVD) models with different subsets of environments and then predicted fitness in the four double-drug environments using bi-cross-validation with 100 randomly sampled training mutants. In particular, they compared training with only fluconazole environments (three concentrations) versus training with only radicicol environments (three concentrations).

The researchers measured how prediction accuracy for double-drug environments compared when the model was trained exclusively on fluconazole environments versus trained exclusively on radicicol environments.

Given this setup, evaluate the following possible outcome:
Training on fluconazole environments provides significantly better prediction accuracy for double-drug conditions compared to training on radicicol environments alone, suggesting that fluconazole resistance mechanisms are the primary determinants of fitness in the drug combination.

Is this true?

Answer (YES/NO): YES